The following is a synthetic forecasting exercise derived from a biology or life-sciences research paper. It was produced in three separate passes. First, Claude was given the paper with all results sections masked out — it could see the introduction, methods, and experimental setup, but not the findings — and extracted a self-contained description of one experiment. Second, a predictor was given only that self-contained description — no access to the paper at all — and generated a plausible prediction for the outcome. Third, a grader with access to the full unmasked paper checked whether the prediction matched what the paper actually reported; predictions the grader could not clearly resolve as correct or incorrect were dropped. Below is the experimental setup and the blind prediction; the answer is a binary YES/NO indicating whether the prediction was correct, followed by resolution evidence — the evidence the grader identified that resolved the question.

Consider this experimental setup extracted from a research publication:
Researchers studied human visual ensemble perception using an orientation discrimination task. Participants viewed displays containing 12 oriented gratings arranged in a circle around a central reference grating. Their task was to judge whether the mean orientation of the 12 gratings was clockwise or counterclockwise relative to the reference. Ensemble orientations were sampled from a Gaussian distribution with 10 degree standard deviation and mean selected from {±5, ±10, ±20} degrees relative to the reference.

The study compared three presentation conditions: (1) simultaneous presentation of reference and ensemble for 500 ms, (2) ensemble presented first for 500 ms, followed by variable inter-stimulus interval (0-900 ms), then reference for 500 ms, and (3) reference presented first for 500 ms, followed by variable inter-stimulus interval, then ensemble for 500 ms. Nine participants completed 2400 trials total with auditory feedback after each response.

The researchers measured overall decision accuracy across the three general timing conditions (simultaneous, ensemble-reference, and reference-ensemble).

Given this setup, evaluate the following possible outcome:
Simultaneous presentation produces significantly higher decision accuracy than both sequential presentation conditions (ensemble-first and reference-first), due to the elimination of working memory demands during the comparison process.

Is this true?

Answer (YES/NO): YES